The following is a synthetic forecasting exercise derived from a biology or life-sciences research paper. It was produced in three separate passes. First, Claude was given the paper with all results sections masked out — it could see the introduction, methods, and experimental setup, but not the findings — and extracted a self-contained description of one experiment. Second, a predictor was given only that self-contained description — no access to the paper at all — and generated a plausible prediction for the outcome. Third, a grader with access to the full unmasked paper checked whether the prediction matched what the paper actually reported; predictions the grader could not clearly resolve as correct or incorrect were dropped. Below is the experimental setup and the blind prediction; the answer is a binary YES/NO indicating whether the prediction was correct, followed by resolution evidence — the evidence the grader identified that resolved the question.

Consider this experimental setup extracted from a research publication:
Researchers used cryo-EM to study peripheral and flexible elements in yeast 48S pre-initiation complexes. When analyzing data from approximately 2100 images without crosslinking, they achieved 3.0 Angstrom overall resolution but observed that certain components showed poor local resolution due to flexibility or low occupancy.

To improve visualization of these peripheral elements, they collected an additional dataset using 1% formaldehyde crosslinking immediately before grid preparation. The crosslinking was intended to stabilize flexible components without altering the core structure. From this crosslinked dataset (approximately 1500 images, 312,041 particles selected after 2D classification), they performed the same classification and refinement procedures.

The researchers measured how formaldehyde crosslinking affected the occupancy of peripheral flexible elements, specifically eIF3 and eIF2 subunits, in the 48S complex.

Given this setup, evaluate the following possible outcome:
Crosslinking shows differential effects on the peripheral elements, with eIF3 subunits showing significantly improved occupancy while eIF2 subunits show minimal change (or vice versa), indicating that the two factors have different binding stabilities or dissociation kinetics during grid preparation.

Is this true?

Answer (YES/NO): NO